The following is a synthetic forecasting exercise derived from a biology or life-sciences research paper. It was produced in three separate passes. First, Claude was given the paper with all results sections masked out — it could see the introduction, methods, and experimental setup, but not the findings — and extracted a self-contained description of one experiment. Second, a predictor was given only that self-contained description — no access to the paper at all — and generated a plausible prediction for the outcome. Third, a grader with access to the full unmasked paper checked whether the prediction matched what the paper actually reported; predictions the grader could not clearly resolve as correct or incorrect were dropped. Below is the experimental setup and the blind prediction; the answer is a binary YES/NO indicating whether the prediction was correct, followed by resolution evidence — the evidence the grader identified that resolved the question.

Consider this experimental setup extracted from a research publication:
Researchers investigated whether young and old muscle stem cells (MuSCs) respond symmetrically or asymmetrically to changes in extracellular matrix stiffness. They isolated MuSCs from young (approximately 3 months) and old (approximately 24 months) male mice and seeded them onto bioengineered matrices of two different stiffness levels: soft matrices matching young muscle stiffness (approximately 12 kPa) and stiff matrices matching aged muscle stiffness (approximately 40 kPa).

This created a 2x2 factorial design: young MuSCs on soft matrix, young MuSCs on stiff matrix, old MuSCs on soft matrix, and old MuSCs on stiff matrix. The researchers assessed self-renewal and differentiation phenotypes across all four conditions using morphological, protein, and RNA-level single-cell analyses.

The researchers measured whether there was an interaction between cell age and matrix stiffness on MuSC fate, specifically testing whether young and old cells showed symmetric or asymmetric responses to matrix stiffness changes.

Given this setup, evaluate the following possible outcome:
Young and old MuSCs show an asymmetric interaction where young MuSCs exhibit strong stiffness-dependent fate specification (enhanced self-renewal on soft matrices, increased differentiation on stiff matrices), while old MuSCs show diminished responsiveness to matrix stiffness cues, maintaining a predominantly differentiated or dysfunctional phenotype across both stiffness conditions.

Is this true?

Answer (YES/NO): NO